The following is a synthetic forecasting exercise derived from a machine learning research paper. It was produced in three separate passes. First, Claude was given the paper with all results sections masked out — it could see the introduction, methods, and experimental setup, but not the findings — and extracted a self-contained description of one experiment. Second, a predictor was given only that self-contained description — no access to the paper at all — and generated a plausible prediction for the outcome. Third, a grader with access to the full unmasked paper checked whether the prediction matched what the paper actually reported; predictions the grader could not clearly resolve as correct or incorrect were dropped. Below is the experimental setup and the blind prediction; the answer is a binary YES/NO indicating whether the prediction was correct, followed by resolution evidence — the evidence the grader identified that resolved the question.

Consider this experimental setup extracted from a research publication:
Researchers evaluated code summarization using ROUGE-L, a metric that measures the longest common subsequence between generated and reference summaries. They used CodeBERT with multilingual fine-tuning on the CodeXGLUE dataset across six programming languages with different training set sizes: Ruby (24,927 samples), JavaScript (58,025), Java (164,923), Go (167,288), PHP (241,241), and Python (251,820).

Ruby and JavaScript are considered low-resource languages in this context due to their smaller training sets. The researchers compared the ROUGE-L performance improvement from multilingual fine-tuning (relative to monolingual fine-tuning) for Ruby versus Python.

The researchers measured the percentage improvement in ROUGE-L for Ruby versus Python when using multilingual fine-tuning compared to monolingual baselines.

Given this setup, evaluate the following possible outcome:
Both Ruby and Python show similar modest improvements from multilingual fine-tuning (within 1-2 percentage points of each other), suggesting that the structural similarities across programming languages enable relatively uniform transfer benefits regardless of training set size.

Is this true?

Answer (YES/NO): NO